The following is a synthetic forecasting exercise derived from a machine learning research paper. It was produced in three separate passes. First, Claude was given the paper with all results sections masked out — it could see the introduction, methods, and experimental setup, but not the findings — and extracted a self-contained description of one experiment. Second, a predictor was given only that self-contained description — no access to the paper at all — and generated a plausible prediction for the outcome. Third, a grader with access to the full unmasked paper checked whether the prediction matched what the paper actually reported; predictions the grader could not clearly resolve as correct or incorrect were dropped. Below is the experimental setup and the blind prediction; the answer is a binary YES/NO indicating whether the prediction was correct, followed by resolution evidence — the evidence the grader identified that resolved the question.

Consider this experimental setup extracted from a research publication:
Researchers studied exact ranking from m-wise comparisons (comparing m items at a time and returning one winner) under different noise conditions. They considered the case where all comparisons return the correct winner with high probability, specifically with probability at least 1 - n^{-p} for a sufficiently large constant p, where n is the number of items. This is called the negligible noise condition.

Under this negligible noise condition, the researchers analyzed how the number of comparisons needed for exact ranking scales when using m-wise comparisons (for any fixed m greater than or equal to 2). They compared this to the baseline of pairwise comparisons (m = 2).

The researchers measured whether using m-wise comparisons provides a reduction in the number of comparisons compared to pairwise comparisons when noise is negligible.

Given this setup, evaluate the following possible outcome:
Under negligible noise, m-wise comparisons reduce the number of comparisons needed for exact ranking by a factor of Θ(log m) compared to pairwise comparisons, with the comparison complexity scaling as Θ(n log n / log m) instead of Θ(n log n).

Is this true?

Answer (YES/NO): YES